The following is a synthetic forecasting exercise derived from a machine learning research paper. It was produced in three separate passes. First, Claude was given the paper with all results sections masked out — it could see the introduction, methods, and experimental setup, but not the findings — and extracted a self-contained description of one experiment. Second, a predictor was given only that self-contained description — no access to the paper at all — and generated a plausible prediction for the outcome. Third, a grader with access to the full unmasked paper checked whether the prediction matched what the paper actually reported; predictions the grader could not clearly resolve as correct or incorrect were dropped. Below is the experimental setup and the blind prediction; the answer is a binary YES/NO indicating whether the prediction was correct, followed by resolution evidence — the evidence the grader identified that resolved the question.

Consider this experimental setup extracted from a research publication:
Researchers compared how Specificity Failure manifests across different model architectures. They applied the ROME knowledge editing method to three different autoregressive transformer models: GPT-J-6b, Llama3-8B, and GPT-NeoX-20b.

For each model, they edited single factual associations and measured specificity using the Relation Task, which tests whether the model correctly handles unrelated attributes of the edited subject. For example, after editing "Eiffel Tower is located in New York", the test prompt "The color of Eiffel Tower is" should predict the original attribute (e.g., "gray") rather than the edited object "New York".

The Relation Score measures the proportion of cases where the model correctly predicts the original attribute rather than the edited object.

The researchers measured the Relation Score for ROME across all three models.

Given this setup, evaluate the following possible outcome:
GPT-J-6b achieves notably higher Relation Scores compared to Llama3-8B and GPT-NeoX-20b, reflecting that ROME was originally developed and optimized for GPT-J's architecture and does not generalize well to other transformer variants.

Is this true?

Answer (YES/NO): NO